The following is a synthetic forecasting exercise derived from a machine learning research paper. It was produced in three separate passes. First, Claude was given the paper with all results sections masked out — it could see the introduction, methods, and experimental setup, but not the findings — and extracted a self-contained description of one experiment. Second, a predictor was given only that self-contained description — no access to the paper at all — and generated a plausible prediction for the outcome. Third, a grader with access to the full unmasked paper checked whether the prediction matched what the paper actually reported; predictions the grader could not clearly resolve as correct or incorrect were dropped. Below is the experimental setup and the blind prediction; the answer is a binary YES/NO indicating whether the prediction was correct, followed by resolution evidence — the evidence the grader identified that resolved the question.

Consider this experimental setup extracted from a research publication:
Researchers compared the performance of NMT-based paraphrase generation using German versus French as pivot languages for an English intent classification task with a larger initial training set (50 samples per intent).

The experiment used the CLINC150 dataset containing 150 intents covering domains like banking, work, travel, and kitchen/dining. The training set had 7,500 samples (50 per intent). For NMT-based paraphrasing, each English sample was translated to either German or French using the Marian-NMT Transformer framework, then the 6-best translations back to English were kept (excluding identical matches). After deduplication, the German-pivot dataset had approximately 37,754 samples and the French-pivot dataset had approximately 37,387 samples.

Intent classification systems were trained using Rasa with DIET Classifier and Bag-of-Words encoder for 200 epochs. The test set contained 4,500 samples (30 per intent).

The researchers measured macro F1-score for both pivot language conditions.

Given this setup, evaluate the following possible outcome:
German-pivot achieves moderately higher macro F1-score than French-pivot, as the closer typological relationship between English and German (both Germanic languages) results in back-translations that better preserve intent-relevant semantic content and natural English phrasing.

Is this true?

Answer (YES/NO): NO